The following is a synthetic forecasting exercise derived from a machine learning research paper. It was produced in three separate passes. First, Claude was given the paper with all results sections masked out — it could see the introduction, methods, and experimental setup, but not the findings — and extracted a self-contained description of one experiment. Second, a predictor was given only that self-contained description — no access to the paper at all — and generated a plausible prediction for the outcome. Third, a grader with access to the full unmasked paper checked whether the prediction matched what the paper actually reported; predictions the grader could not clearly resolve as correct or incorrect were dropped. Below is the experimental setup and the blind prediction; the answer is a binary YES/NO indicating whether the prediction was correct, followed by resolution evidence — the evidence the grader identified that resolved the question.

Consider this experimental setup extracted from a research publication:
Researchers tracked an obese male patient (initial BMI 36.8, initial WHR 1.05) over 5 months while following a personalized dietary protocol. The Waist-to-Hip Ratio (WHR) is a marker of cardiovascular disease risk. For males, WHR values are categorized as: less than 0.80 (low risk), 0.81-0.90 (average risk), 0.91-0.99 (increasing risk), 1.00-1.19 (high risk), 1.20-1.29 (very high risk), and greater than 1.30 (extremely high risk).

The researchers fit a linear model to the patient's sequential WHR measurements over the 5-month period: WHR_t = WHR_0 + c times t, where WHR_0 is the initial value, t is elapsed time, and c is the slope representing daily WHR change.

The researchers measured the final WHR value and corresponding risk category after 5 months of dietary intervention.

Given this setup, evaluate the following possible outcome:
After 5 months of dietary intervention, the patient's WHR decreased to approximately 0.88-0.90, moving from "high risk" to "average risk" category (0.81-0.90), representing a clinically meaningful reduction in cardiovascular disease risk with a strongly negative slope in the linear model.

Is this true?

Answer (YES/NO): NO